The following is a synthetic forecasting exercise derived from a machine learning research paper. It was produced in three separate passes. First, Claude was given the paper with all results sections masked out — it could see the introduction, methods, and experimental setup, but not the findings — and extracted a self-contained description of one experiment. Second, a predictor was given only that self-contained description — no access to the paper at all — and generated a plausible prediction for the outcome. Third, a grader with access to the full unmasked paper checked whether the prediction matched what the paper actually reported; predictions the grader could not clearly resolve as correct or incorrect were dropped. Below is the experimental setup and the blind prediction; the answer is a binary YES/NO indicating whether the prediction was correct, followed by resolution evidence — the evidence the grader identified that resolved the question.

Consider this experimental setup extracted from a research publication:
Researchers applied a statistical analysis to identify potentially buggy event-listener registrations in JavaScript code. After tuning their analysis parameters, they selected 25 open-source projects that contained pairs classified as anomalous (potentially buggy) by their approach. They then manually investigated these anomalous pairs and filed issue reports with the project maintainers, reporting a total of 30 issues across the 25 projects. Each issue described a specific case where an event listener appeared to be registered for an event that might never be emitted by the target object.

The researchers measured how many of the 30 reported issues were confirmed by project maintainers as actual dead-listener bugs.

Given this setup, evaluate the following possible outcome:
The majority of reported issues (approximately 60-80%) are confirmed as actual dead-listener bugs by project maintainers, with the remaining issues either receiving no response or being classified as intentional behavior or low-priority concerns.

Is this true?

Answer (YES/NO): NO